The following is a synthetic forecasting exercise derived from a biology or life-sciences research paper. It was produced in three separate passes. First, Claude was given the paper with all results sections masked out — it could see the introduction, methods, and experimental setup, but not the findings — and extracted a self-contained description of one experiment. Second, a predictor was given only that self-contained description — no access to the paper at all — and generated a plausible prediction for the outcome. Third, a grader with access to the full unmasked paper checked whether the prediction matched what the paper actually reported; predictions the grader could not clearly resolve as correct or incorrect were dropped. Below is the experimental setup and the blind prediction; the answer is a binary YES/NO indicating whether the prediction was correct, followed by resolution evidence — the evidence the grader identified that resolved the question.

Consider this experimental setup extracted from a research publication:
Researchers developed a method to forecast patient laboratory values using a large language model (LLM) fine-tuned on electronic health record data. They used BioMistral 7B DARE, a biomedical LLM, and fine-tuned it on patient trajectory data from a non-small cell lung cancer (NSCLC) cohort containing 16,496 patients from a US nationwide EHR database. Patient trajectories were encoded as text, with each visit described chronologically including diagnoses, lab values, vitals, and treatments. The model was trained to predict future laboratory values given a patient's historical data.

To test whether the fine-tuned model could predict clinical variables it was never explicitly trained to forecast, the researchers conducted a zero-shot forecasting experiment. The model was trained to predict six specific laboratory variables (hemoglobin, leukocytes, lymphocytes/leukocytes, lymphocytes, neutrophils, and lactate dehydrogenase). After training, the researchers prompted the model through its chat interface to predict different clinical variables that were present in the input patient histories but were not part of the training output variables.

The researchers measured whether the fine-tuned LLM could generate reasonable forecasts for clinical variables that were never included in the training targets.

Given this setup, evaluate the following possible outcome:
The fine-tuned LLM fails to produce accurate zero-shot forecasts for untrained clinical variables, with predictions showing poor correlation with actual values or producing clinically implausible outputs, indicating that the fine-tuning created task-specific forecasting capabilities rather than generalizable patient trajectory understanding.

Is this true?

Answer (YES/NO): NO